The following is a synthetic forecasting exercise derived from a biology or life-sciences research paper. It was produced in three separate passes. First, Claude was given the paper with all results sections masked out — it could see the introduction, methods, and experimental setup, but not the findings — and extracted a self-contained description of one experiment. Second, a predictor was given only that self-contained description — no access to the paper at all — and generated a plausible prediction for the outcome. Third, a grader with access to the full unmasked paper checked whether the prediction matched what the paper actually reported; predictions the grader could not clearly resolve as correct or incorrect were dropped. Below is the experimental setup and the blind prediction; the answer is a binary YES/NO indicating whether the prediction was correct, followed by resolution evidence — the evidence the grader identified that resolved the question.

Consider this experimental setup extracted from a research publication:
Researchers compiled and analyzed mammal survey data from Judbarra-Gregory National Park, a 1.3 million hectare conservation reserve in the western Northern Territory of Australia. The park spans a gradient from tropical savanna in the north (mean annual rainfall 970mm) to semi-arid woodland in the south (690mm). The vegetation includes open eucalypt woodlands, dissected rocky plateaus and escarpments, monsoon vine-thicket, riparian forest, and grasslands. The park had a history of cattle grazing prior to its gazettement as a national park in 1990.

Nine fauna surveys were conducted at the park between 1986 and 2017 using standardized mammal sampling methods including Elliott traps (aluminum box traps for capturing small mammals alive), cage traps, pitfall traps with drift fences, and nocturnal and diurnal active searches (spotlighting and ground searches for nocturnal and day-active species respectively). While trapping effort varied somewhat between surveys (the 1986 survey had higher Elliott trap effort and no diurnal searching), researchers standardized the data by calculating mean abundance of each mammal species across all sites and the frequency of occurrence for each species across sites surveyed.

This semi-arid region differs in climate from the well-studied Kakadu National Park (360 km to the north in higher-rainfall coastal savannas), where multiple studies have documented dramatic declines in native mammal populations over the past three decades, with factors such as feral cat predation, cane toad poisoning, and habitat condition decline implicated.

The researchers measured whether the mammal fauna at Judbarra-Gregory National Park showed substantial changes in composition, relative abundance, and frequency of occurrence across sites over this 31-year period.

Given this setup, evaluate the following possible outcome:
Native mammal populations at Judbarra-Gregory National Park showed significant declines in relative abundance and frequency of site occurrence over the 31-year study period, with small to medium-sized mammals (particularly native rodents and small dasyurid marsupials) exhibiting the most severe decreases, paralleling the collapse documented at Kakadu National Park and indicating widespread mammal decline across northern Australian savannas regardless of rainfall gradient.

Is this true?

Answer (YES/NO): NO